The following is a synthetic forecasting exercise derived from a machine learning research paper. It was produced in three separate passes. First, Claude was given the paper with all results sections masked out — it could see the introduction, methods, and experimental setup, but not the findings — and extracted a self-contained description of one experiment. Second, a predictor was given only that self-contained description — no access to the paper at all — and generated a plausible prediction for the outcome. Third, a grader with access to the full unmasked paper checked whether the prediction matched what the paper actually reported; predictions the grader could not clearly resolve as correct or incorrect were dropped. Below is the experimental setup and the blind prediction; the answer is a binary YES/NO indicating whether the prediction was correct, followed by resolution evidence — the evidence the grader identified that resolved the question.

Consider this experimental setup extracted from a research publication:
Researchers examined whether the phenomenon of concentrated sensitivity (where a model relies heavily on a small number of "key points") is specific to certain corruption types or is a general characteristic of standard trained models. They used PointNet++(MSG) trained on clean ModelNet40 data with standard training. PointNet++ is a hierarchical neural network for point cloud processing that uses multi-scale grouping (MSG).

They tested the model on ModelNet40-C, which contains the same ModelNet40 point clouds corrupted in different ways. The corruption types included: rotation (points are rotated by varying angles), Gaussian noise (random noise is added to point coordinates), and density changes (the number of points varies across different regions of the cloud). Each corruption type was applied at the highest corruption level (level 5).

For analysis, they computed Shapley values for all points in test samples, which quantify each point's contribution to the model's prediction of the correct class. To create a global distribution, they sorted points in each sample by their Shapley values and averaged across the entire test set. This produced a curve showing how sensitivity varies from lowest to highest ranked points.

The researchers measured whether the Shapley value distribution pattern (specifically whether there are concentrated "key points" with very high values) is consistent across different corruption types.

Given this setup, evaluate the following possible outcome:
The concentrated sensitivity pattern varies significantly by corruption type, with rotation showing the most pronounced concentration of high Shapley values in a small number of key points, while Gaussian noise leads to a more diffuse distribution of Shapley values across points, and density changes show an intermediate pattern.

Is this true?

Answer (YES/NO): NO